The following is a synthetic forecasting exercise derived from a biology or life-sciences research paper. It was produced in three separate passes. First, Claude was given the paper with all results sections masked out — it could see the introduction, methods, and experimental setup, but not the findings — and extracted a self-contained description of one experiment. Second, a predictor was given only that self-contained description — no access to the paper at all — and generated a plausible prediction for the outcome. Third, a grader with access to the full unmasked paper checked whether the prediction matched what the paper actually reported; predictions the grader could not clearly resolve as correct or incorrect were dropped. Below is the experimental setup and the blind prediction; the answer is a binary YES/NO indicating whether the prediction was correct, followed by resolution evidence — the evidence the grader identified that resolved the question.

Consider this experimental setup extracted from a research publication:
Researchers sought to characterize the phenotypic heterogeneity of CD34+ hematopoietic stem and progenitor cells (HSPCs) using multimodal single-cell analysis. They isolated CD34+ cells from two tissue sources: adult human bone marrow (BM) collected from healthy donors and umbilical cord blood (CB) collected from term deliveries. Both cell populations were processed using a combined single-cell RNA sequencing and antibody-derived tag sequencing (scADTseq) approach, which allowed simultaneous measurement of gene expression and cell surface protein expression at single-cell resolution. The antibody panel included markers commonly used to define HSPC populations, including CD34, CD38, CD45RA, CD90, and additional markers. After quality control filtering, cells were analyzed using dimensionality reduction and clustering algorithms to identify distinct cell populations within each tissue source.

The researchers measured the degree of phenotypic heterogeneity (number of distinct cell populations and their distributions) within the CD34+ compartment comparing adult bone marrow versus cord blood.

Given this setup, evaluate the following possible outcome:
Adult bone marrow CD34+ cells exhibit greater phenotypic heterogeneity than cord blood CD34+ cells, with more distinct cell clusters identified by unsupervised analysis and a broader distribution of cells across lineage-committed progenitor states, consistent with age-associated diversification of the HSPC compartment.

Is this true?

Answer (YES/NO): NO